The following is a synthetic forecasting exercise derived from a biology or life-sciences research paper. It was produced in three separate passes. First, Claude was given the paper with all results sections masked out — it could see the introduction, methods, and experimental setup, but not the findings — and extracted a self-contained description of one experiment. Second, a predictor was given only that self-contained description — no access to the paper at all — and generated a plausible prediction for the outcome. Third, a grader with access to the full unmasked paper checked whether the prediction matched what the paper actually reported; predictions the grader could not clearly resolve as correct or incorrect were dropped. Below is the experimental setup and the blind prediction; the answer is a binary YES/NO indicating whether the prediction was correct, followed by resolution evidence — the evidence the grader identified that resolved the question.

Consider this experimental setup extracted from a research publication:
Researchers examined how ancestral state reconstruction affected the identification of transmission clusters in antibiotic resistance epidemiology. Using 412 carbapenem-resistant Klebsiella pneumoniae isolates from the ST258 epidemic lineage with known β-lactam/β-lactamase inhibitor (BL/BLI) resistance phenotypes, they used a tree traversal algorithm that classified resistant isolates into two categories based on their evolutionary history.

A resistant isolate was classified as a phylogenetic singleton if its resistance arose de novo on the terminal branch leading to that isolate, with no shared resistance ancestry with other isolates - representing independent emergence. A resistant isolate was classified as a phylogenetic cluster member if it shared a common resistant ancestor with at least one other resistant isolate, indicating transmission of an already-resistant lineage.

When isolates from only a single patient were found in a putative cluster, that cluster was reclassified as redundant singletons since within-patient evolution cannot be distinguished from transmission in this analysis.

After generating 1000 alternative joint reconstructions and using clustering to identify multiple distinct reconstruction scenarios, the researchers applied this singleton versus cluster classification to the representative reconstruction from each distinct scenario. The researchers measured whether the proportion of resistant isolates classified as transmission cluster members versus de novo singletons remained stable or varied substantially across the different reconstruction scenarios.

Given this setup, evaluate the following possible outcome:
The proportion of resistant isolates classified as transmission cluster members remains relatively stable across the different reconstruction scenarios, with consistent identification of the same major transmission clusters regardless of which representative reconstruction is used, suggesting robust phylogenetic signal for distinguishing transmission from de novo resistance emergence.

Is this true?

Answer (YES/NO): NO